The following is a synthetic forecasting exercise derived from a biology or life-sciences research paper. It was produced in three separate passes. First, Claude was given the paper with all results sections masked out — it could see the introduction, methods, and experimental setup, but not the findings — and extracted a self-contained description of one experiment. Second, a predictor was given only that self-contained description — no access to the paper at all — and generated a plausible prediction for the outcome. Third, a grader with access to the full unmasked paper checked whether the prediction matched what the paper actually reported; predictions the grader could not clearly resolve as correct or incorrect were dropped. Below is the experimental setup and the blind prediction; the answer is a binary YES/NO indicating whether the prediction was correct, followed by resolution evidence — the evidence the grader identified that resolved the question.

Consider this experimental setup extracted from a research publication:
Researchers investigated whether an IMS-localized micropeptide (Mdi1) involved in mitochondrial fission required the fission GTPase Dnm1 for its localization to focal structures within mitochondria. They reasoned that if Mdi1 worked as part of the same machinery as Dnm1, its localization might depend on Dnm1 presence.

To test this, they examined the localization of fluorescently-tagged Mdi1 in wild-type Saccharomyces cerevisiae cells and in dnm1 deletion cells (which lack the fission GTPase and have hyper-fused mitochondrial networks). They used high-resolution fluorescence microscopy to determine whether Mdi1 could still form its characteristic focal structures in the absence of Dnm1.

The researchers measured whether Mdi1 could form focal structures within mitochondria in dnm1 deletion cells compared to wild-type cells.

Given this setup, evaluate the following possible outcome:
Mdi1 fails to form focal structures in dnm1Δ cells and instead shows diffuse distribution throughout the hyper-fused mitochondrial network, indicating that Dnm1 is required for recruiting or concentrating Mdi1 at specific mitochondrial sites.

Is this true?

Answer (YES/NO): NO